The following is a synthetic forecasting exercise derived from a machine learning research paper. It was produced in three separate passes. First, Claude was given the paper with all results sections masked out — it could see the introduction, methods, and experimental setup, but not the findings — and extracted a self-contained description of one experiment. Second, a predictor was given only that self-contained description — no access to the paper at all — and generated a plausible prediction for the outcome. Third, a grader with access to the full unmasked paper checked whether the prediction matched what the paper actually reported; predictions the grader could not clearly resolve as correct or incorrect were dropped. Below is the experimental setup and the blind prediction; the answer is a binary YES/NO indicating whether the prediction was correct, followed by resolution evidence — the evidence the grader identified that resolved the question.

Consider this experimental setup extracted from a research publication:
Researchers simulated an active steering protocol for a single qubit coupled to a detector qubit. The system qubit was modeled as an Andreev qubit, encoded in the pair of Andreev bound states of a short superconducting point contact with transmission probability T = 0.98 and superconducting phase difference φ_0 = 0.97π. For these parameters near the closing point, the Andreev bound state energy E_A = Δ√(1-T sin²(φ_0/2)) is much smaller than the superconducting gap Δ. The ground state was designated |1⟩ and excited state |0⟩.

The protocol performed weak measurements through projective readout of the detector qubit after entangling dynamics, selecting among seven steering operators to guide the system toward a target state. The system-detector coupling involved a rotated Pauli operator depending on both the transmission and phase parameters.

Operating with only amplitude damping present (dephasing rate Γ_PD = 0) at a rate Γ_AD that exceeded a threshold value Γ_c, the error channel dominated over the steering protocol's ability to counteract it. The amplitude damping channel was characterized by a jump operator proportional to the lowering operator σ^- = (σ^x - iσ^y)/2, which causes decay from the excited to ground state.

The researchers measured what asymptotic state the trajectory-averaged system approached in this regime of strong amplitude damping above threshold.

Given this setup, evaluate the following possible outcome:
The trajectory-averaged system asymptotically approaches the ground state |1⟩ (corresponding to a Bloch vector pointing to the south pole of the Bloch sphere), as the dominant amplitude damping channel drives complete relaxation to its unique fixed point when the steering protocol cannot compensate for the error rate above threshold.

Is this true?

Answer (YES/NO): NO